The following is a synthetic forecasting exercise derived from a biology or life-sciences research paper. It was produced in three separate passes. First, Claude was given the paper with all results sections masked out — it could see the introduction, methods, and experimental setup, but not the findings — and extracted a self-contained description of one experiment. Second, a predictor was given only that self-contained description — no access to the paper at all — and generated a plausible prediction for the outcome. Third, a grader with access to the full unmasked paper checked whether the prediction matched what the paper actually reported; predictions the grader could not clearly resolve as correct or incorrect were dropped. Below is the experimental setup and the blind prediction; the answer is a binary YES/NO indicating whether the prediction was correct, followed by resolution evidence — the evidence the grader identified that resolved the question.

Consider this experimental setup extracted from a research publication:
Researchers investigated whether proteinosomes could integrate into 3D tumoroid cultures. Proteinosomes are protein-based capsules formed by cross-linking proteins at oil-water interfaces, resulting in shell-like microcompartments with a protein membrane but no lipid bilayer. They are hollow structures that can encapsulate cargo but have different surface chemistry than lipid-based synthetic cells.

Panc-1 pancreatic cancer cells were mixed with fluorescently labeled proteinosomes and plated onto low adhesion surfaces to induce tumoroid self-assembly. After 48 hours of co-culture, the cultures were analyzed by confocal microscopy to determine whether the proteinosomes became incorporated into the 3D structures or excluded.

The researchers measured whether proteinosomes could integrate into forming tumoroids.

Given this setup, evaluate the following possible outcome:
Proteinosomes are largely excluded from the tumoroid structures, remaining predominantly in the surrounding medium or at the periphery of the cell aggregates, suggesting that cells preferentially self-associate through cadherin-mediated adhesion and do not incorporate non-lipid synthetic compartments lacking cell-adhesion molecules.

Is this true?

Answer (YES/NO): NO